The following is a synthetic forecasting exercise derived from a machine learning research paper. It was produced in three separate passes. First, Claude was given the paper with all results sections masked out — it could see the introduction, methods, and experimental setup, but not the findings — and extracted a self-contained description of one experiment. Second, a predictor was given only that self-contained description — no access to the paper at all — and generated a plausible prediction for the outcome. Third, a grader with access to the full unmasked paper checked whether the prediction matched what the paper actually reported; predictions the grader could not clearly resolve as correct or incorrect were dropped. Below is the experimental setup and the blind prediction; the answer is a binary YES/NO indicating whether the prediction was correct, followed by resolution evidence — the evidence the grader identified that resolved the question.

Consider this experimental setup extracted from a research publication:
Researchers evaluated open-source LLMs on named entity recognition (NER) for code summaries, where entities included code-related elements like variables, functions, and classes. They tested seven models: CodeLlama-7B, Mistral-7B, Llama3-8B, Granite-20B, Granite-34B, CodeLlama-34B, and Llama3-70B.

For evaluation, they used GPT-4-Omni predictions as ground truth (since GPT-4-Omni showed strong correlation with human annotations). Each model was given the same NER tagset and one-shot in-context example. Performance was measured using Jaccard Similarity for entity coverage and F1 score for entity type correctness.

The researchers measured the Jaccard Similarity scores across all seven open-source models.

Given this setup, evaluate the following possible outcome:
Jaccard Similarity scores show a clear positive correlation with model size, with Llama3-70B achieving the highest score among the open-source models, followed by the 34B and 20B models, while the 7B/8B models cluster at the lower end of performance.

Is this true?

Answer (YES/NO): NO